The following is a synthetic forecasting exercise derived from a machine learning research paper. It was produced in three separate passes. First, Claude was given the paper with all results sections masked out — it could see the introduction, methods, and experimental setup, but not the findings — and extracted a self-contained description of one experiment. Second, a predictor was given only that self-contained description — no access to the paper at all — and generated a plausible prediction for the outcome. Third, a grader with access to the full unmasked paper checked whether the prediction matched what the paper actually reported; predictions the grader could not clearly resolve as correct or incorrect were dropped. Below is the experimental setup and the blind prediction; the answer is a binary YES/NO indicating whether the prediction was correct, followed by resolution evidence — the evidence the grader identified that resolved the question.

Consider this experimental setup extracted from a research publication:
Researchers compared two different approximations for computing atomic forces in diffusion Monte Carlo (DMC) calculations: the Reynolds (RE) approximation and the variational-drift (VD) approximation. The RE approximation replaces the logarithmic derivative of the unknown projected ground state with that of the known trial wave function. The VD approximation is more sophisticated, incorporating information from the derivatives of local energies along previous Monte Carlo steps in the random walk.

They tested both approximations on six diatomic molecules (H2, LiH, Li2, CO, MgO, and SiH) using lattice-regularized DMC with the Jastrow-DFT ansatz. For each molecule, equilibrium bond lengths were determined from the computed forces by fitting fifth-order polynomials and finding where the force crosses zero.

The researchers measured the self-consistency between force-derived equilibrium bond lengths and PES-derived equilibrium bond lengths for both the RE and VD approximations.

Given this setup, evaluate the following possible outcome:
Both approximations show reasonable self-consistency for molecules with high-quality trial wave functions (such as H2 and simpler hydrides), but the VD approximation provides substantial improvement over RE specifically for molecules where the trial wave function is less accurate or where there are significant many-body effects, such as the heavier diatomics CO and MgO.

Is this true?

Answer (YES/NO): NO